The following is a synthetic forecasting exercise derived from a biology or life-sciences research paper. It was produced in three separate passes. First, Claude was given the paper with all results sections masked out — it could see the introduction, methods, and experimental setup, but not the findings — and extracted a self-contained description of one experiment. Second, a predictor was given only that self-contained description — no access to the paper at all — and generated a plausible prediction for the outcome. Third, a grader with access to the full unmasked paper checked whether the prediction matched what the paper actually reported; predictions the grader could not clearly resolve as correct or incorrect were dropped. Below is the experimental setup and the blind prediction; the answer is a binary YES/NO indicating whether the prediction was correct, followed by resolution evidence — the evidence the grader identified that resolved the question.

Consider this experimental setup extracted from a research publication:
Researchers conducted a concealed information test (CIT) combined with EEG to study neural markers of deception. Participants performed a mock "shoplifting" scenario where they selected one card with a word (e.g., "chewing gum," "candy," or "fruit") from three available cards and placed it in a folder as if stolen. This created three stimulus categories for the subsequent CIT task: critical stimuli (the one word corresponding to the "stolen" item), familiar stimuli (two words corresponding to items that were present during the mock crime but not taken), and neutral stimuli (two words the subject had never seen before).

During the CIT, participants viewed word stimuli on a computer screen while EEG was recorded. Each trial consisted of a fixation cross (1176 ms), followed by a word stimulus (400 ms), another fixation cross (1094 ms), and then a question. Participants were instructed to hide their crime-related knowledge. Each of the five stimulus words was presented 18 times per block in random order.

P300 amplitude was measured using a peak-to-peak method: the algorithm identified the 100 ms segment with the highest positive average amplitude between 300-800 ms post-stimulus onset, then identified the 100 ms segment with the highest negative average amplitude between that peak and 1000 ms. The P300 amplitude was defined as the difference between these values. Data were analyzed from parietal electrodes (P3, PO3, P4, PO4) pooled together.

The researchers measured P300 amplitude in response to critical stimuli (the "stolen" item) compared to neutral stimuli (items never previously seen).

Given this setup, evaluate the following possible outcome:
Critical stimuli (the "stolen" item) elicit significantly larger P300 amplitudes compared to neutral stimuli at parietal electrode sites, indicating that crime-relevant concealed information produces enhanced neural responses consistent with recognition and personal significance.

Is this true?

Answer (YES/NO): YES